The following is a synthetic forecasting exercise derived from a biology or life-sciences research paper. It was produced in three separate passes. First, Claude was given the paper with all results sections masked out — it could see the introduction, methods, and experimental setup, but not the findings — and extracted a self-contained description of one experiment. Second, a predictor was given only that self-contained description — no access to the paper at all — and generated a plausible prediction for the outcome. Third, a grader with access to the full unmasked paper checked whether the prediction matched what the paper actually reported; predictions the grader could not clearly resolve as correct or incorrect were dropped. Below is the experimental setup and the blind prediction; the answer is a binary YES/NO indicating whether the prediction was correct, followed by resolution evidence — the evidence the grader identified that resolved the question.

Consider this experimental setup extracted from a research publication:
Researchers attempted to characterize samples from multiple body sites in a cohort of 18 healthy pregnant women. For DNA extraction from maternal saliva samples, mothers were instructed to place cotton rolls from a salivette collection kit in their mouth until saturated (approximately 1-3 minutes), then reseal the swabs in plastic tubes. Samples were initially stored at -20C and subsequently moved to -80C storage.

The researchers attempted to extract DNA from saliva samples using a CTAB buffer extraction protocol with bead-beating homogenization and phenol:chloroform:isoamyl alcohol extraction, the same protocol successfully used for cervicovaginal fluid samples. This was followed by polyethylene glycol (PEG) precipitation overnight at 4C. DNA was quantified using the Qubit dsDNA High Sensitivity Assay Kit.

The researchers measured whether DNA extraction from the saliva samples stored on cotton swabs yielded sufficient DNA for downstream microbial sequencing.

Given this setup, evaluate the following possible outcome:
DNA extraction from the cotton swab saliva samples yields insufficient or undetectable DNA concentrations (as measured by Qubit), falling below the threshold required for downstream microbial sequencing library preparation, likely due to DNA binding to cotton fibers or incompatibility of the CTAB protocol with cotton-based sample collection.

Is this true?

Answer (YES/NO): YES